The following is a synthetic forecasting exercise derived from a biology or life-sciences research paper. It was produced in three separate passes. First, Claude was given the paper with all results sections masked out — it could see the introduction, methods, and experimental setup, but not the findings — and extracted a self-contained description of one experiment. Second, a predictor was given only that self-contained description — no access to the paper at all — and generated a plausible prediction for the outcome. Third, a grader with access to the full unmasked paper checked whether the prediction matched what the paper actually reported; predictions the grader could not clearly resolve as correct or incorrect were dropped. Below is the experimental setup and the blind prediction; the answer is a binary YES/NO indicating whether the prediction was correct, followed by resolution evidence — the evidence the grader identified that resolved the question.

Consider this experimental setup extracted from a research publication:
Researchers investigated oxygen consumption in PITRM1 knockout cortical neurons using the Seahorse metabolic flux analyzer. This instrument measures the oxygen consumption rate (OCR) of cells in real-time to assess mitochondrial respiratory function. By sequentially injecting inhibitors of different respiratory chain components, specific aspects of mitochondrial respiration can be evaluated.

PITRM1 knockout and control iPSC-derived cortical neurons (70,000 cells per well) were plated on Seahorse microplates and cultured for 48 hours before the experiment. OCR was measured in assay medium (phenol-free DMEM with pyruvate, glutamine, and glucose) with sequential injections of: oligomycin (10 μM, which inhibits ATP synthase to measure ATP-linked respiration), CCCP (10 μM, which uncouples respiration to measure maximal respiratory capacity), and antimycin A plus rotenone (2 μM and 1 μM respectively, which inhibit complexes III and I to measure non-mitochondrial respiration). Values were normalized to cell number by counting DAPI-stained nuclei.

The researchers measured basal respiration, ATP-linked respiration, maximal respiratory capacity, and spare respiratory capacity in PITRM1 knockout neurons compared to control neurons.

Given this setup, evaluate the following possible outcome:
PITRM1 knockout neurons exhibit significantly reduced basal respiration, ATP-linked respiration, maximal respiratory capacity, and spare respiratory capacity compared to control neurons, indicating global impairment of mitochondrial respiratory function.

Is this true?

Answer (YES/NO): NO